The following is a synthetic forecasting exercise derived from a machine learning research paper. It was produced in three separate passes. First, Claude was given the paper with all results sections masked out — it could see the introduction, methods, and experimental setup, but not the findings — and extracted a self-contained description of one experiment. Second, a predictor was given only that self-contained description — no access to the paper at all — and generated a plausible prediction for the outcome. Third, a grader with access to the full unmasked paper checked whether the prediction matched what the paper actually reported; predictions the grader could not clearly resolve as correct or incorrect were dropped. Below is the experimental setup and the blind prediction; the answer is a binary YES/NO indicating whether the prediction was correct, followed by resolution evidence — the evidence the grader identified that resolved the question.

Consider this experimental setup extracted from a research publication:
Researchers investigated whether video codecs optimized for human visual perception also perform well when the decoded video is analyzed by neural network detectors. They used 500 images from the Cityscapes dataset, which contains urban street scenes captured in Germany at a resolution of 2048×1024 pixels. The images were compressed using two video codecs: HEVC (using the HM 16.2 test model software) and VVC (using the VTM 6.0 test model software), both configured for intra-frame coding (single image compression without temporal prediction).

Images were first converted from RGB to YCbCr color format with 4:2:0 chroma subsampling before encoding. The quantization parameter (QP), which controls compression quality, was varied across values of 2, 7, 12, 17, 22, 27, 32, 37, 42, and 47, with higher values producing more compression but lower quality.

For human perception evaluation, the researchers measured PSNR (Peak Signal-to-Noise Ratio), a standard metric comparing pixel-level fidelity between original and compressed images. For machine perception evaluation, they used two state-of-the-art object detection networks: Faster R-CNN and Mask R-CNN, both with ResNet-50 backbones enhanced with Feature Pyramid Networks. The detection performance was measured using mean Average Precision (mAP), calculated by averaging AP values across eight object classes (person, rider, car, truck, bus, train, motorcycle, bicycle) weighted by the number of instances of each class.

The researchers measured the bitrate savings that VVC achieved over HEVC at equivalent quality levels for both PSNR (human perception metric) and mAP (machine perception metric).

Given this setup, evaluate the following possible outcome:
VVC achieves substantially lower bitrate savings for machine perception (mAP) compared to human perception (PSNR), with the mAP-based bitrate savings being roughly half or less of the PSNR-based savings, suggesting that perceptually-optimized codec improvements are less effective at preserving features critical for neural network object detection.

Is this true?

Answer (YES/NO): NO